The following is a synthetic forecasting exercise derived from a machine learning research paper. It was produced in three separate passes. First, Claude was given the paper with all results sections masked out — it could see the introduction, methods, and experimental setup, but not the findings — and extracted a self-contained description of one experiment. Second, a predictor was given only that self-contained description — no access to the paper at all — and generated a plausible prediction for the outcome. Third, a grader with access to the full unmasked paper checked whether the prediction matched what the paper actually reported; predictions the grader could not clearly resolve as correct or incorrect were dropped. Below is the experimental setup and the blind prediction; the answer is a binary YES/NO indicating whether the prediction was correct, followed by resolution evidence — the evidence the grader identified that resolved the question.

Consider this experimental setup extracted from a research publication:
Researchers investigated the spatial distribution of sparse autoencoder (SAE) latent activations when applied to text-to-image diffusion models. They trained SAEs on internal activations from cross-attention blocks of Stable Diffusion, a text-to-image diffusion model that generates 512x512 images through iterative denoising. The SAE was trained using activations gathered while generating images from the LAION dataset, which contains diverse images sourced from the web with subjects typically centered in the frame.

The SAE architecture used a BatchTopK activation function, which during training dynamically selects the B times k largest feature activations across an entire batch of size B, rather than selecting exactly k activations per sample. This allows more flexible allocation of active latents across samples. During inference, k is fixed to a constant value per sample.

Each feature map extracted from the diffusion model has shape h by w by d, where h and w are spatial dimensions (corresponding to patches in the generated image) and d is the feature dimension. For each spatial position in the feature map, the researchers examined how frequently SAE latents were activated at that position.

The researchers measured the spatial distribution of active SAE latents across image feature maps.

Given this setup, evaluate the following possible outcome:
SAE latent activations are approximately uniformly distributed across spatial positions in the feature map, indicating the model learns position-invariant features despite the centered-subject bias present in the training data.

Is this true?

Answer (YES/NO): NO